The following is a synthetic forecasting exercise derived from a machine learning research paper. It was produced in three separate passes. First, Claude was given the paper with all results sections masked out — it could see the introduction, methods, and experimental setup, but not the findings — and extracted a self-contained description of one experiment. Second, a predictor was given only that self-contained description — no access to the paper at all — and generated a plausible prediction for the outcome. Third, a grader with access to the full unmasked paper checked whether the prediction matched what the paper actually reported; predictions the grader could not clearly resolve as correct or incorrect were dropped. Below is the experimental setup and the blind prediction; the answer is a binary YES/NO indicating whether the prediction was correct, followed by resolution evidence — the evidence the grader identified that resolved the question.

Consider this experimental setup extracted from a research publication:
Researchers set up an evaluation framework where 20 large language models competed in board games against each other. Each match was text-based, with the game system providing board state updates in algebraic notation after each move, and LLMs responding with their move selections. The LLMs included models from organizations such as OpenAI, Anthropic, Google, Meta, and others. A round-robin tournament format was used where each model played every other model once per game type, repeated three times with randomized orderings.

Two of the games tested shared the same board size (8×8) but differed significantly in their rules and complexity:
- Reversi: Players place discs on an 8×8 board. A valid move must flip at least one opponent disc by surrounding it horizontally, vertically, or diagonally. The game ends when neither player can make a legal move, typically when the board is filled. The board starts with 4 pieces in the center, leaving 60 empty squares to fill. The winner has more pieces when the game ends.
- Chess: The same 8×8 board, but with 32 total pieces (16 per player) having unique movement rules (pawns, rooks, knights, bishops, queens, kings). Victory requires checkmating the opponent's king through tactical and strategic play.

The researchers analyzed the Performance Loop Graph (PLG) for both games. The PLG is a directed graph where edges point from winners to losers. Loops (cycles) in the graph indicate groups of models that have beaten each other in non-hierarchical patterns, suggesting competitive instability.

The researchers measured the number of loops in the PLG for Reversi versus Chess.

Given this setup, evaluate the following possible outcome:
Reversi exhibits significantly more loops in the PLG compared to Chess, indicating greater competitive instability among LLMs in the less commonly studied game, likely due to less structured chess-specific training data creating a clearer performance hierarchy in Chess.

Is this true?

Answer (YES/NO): YES